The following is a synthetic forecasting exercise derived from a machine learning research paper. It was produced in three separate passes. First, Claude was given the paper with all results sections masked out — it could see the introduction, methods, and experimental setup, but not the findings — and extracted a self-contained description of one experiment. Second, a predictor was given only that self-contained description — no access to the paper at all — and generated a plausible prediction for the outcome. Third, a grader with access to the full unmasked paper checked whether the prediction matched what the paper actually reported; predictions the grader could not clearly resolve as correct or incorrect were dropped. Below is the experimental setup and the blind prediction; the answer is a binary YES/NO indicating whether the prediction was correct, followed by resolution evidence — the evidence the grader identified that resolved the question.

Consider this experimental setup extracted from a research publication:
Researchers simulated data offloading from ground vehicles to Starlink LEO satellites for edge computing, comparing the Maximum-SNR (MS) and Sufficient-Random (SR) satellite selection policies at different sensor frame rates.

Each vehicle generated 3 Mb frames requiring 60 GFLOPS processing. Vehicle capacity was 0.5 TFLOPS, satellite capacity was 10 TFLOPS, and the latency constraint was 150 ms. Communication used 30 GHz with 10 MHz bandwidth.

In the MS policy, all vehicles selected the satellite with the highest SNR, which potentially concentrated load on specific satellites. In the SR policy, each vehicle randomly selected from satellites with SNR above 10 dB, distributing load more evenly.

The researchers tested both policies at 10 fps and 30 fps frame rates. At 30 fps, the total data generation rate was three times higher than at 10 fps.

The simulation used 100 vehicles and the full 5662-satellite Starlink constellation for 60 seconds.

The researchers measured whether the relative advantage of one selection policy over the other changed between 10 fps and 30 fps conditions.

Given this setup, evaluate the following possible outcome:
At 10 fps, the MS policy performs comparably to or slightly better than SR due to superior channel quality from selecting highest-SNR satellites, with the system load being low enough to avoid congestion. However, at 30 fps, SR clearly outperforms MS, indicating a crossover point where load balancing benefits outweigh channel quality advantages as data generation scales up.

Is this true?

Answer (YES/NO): NO